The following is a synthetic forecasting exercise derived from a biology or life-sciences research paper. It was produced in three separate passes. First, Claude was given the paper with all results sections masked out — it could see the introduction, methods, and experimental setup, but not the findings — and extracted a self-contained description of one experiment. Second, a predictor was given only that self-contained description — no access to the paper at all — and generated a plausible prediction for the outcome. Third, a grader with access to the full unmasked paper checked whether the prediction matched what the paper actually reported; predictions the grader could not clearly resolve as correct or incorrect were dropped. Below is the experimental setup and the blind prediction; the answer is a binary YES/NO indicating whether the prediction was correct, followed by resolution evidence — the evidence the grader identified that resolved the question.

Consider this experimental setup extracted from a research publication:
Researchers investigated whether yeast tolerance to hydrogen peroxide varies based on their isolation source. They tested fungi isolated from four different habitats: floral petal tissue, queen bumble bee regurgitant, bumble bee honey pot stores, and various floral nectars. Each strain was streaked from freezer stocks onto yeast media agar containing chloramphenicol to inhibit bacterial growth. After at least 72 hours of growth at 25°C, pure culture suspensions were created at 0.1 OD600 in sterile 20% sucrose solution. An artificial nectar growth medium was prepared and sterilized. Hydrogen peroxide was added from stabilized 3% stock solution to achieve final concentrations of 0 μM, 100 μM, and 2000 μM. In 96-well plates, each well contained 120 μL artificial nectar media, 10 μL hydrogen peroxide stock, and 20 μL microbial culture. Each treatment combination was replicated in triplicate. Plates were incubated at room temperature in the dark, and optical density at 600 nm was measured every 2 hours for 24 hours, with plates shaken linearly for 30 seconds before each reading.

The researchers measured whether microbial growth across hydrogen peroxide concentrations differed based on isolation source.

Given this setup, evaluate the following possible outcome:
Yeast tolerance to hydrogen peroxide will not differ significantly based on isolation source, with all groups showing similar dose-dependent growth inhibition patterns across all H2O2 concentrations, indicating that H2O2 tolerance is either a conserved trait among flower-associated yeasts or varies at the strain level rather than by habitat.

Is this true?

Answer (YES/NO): YES